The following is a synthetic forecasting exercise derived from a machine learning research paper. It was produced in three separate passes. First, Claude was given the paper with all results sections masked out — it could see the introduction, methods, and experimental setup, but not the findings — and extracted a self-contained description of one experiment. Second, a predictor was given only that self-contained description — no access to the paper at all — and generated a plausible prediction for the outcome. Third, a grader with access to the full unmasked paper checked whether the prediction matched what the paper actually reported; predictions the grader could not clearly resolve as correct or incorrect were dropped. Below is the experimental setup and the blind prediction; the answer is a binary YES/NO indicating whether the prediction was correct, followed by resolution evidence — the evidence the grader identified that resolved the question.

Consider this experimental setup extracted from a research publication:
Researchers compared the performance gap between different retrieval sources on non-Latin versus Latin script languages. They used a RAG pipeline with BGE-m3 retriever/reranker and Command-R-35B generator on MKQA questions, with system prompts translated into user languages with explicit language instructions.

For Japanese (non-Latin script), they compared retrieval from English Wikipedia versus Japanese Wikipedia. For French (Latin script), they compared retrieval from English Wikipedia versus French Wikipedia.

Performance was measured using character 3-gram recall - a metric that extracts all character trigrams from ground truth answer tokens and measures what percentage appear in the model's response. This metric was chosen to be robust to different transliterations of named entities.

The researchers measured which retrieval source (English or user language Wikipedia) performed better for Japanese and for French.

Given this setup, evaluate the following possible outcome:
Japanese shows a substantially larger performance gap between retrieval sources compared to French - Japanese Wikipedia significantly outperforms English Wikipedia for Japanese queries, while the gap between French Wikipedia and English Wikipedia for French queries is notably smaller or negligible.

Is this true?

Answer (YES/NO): NO